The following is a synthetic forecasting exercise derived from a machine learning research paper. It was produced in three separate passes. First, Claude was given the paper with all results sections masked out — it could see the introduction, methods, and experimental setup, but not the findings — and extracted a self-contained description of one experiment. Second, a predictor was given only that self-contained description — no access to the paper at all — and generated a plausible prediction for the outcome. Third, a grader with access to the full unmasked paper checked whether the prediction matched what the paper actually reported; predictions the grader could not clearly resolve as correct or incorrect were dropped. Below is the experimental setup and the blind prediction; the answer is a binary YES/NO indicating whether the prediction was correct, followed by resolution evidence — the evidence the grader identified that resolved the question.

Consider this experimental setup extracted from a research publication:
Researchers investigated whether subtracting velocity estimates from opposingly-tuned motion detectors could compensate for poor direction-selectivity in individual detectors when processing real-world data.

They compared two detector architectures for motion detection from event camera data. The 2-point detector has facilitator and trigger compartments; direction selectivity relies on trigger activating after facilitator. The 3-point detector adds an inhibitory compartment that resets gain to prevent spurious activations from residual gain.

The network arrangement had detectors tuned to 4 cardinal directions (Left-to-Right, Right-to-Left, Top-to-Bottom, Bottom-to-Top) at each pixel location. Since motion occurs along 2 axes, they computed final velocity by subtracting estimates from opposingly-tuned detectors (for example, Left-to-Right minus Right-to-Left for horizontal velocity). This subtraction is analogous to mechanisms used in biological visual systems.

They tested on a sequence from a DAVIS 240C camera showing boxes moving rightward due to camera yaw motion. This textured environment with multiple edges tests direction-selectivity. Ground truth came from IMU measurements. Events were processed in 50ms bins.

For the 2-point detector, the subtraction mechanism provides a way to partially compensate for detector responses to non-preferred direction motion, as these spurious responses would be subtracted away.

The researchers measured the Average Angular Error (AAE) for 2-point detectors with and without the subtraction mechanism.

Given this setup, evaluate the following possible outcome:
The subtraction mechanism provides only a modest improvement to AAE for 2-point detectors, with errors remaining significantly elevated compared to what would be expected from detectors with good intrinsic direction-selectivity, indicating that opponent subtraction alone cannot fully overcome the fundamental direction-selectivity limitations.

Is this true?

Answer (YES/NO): NO